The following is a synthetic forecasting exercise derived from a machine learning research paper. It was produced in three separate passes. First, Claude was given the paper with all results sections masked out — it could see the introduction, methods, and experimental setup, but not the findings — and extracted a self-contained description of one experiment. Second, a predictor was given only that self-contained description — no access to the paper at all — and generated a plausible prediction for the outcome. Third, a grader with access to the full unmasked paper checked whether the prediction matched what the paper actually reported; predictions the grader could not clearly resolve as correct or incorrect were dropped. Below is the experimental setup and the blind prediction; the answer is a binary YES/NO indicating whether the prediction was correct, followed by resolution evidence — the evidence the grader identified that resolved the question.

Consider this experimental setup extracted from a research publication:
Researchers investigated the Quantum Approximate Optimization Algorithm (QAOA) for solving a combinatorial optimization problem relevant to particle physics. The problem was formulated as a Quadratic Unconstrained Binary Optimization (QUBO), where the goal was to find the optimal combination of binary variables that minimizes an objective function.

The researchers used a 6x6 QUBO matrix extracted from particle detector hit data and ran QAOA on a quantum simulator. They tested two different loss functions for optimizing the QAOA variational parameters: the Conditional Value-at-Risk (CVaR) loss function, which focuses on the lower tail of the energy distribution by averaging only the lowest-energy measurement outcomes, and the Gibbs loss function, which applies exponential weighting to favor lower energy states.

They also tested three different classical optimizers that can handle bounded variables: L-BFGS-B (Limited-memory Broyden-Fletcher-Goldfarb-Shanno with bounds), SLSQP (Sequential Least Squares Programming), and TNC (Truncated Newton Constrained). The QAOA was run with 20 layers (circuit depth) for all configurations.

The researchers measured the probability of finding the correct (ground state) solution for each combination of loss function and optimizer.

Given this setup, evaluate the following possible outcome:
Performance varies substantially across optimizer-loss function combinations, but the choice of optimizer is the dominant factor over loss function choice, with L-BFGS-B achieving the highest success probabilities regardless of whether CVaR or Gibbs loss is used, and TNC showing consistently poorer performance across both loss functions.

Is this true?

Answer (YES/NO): YES